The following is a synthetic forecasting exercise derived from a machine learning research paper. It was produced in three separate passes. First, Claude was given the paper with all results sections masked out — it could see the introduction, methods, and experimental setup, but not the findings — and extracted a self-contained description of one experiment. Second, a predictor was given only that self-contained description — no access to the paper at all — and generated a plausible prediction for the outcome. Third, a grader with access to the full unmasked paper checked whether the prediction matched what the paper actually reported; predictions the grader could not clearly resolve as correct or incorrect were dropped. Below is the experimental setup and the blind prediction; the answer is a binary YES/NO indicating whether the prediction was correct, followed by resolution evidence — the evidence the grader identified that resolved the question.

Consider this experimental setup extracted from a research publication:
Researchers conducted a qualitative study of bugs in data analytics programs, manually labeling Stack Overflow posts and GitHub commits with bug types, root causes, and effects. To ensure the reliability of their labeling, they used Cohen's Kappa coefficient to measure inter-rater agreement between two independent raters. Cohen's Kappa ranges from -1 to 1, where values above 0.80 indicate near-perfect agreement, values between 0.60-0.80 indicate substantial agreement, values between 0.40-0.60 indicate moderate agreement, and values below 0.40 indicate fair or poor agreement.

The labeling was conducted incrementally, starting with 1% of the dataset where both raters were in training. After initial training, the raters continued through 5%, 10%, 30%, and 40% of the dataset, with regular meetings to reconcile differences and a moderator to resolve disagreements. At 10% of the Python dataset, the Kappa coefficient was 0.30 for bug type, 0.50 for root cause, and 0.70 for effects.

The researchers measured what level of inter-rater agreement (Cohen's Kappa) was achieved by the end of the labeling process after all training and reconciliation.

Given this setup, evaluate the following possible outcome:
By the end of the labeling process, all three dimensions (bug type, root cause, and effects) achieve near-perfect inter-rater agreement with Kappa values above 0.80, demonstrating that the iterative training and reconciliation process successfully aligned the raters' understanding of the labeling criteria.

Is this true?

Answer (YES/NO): NO